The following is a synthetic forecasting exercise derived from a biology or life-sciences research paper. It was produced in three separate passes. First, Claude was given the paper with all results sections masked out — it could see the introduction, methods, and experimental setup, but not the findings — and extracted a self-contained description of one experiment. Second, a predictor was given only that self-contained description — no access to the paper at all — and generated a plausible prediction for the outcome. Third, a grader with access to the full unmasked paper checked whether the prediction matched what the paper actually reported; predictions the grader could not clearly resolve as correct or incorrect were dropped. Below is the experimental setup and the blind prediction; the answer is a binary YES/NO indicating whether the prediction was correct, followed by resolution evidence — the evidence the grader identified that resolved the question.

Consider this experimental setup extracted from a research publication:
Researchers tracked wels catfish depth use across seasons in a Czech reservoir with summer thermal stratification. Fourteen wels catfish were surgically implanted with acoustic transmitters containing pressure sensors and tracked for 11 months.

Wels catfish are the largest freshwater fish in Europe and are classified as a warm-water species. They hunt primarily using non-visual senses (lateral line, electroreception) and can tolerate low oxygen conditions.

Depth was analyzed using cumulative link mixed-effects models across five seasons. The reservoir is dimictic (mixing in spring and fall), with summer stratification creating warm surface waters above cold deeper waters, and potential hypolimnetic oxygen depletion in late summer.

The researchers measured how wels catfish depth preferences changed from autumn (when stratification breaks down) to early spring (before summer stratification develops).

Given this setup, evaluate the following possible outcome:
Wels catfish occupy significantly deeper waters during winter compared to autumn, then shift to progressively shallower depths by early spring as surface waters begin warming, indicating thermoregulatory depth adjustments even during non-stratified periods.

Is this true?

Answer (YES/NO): NO